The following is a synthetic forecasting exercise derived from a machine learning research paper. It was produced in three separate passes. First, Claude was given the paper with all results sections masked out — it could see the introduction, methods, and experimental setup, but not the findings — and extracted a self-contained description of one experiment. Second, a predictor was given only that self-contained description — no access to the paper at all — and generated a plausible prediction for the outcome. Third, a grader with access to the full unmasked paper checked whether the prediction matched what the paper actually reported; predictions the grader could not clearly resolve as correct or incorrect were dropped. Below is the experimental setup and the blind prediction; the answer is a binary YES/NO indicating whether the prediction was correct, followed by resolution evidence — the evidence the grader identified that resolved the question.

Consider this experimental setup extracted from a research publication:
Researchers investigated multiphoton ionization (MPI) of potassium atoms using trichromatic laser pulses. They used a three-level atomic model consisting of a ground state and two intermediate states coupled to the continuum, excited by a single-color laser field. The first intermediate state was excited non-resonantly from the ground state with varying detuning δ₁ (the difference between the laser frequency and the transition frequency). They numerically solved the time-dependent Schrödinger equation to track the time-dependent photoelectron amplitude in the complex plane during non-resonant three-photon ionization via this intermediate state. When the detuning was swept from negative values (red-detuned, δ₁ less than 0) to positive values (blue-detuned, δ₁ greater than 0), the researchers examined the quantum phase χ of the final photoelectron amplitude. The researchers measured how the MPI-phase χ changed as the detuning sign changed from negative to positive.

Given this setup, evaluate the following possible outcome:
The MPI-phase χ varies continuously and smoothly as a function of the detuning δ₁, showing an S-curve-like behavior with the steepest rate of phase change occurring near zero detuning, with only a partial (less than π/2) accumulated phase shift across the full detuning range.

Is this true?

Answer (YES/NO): NO